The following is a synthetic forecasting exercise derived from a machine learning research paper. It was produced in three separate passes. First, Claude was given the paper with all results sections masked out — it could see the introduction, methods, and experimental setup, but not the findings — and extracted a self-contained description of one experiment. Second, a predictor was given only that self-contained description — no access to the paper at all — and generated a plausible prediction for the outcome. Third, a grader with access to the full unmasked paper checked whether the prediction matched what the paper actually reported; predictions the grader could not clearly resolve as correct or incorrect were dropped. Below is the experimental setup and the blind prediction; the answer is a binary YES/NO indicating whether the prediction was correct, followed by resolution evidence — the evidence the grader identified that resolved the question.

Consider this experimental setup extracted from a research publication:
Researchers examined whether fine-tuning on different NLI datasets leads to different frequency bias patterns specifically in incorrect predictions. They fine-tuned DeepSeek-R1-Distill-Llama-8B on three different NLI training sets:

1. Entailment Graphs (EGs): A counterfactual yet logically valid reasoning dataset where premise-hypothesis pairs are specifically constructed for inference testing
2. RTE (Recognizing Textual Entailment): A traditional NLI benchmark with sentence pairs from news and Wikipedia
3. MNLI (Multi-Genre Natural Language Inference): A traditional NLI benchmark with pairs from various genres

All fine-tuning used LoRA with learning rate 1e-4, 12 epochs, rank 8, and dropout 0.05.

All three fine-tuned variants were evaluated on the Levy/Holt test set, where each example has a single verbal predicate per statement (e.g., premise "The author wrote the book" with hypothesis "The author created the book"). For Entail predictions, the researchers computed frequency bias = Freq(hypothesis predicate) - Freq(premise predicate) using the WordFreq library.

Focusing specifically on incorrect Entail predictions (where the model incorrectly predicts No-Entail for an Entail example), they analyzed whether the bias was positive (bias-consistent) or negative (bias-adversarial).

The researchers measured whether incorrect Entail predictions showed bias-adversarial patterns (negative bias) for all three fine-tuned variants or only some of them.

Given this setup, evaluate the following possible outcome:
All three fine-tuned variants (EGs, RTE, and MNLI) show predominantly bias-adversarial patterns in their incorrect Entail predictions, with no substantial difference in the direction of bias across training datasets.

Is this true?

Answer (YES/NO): NO